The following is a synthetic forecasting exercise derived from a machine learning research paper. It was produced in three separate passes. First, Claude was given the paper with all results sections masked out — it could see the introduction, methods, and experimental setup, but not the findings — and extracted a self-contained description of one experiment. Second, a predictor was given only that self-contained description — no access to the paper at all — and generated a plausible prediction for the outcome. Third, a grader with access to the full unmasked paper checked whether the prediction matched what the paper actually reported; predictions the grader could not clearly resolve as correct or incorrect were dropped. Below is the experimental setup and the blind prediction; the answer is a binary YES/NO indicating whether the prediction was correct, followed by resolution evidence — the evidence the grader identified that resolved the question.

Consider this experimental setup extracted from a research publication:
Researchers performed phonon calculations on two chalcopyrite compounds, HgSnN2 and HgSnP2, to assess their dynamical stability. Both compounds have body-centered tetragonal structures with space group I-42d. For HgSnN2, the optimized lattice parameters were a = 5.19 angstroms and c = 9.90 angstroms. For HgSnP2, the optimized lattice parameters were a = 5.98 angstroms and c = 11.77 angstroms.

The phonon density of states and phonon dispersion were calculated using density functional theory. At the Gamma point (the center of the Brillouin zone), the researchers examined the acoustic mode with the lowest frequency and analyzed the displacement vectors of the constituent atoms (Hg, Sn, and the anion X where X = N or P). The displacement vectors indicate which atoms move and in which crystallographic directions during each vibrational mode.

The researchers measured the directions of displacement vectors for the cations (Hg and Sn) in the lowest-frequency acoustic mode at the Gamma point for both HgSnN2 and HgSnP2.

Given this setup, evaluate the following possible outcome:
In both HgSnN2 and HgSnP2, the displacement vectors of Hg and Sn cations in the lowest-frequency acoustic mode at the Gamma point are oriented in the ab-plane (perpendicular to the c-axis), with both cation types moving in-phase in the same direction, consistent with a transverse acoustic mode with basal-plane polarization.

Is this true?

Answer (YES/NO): NO